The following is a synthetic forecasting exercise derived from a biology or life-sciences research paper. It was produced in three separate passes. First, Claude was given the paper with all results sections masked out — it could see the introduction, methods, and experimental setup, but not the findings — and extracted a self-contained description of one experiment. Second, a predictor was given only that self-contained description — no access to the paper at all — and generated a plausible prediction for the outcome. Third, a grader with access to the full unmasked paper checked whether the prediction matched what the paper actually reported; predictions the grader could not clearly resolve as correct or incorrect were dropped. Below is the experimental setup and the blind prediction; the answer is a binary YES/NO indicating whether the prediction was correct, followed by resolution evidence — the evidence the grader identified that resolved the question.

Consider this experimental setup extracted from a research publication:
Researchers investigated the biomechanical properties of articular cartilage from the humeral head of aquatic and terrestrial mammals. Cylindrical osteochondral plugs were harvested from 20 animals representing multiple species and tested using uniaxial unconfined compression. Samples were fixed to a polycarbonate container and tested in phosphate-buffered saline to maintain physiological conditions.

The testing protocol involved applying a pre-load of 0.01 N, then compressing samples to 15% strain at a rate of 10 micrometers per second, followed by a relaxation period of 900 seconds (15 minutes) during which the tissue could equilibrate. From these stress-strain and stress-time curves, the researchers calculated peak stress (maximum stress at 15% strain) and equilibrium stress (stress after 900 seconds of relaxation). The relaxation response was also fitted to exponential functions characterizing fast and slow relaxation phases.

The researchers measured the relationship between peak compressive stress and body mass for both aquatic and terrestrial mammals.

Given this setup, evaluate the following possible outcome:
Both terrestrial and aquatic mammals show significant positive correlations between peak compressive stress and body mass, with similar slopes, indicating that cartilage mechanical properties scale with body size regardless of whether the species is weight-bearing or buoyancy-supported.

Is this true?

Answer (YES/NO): NO